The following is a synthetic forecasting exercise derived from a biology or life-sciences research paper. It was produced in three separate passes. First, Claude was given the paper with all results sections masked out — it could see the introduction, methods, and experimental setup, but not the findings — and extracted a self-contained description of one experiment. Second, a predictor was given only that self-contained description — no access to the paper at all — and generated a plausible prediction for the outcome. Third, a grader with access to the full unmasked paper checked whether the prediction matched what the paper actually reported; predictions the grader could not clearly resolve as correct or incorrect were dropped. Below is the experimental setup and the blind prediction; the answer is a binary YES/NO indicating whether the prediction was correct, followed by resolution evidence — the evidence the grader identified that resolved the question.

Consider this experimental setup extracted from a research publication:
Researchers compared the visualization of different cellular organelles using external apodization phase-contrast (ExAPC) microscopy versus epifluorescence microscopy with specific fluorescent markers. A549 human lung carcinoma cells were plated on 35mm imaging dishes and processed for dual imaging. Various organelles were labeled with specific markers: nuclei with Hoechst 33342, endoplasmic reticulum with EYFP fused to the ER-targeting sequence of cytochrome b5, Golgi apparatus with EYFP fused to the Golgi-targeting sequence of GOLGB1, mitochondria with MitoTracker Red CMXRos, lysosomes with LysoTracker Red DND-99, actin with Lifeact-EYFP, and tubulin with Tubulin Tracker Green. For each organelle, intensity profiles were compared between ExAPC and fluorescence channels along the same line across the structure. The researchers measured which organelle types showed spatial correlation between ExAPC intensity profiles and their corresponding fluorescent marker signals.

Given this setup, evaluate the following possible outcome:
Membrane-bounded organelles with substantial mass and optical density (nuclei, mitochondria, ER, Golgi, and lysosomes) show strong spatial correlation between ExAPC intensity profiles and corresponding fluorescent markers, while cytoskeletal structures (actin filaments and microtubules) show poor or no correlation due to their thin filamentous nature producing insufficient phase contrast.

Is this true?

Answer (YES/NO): NO